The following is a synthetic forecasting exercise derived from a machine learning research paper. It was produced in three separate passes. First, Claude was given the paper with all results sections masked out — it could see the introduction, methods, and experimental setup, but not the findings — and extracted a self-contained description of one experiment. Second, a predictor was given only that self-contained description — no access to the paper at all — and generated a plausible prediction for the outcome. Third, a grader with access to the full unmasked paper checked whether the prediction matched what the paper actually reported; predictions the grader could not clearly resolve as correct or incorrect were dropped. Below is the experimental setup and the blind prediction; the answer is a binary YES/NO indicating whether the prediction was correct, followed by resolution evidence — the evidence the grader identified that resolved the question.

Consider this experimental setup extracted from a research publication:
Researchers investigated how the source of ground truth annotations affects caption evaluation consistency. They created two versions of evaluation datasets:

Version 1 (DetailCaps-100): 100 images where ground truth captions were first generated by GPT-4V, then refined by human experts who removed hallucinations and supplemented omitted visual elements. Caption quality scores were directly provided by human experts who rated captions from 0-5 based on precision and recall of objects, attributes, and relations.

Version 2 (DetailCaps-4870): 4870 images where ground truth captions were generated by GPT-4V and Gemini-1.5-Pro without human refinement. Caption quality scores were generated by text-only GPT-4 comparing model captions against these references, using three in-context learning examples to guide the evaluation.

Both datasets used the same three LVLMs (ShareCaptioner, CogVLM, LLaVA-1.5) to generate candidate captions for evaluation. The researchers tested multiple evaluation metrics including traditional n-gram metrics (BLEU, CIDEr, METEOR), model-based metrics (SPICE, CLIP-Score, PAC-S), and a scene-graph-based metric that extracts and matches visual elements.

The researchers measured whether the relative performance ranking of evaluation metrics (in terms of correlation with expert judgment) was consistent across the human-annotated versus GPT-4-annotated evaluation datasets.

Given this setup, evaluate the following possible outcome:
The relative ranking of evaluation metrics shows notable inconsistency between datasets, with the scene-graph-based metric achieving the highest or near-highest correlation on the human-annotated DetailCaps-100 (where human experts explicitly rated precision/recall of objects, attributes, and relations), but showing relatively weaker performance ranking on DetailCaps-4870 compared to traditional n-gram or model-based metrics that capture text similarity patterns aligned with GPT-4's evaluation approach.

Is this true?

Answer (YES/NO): NO